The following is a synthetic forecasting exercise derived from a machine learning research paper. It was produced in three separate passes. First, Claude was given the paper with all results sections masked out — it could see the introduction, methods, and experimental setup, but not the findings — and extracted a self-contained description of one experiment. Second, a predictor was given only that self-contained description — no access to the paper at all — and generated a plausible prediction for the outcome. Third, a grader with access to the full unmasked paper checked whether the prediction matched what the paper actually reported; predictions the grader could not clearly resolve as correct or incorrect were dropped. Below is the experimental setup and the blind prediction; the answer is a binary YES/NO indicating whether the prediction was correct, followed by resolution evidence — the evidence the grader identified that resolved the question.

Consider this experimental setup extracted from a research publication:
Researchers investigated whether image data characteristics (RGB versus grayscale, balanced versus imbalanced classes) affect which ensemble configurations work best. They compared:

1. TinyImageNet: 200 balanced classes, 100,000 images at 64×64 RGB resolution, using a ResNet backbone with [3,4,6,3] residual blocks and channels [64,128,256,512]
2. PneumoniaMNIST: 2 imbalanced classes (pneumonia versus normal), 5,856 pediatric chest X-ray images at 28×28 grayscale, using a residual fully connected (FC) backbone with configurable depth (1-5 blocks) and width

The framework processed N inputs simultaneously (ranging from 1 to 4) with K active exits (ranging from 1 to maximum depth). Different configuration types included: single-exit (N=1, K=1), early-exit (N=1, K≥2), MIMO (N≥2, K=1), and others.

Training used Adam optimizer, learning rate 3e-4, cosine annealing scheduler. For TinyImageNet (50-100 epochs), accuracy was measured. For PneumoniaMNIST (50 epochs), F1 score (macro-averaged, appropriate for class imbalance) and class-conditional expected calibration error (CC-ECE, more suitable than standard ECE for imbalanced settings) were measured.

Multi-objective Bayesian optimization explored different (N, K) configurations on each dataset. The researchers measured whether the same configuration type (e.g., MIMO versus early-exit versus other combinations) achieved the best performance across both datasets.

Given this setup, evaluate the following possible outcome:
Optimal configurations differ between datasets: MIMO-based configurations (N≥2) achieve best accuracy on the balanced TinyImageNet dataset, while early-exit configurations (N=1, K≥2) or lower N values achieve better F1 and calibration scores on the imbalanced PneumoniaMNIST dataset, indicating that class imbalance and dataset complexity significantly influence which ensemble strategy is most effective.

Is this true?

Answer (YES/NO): NO